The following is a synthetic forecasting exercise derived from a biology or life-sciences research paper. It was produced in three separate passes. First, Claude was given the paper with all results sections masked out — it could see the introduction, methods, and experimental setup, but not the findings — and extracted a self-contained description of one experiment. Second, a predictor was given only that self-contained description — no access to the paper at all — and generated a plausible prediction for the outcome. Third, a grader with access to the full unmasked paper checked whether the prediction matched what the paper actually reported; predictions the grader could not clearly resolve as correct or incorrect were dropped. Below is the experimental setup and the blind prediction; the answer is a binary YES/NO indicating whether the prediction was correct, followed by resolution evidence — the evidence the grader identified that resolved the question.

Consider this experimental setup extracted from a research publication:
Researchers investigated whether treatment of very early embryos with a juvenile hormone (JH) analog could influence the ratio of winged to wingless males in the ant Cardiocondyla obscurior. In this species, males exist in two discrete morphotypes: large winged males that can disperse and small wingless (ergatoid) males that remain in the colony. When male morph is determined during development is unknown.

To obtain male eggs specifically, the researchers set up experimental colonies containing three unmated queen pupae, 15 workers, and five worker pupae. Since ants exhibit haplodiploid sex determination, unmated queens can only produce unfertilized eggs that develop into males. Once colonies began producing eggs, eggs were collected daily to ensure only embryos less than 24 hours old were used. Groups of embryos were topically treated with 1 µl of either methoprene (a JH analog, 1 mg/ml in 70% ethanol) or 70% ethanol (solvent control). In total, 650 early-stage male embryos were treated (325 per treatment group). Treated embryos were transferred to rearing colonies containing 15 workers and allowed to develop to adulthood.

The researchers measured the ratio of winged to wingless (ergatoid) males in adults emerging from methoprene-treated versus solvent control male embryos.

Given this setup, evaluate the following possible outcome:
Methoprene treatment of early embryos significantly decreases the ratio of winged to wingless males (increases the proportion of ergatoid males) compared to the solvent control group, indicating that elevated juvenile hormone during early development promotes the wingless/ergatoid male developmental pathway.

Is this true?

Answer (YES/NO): NO